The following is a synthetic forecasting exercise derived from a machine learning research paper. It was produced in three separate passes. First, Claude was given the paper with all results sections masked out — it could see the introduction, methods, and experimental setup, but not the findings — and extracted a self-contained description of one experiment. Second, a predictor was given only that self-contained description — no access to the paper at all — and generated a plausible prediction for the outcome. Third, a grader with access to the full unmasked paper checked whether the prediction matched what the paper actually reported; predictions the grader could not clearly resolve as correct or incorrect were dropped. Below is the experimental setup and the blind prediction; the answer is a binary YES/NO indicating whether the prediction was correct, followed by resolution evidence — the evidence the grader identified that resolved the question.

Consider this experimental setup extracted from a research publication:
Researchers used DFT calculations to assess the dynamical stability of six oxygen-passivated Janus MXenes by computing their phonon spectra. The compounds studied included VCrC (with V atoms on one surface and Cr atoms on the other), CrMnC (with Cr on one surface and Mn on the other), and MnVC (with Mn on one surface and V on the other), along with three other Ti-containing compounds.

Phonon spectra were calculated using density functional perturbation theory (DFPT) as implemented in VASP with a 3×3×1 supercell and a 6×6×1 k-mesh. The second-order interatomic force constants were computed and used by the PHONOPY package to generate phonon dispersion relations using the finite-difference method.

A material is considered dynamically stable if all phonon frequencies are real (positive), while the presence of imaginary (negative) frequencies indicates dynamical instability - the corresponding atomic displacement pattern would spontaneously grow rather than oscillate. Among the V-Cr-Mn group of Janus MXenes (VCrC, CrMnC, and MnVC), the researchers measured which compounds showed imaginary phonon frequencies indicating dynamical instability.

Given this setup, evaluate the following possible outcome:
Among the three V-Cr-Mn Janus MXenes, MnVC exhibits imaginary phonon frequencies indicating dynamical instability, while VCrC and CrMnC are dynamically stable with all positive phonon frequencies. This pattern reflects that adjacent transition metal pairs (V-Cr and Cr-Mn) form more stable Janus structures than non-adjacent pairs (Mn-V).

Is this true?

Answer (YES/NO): NO